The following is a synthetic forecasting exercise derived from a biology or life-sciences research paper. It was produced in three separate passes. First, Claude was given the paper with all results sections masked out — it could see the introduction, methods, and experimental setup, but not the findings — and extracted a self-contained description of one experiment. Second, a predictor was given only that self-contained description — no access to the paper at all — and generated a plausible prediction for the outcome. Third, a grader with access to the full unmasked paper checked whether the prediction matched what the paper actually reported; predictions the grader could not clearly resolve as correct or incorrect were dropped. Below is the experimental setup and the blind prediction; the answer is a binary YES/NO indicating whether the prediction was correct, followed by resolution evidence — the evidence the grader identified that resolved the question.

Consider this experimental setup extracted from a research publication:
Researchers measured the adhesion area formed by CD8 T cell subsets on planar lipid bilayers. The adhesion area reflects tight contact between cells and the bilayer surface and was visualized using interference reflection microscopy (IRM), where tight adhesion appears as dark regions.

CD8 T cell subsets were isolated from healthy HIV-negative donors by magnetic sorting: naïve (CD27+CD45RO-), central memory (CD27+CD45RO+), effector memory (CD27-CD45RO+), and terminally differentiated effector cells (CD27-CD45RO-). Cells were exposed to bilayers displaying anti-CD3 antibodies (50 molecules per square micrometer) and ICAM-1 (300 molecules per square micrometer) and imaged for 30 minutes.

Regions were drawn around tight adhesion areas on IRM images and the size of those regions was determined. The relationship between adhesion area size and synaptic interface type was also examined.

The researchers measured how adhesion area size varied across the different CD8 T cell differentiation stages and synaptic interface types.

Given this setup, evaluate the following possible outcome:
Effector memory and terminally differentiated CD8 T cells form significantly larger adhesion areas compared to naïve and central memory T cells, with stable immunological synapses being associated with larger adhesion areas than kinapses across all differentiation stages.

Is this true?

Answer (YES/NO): NO